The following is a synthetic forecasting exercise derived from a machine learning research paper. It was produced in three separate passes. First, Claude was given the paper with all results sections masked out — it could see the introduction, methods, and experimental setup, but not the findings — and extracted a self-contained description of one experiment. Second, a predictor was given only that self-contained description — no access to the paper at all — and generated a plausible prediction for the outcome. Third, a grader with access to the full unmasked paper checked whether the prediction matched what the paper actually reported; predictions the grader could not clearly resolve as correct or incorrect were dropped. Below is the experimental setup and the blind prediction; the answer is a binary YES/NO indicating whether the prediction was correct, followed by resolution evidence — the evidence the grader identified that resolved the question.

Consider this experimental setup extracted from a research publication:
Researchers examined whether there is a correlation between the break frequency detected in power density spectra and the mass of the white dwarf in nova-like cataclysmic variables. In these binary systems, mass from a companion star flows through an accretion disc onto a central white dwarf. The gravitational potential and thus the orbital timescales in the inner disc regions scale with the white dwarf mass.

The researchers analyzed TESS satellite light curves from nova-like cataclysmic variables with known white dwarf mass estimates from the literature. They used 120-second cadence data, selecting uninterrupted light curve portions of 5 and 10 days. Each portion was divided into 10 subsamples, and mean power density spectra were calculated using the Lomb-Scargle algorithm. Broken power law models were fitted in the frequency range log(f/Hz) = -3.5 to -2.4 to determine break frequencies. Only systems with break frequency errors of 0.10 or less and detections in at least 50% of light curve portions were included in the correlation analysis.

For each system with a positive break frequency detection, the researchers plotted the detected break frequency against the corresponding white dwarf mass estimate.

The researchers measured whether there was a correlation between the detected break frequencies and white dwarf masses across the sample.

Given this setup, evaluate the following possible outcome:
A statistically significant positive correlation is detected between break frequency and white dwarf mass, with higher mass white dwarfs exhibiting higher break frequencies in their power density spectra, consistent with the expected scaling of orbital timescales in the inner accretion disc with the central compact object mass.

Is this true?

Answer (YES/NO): NO